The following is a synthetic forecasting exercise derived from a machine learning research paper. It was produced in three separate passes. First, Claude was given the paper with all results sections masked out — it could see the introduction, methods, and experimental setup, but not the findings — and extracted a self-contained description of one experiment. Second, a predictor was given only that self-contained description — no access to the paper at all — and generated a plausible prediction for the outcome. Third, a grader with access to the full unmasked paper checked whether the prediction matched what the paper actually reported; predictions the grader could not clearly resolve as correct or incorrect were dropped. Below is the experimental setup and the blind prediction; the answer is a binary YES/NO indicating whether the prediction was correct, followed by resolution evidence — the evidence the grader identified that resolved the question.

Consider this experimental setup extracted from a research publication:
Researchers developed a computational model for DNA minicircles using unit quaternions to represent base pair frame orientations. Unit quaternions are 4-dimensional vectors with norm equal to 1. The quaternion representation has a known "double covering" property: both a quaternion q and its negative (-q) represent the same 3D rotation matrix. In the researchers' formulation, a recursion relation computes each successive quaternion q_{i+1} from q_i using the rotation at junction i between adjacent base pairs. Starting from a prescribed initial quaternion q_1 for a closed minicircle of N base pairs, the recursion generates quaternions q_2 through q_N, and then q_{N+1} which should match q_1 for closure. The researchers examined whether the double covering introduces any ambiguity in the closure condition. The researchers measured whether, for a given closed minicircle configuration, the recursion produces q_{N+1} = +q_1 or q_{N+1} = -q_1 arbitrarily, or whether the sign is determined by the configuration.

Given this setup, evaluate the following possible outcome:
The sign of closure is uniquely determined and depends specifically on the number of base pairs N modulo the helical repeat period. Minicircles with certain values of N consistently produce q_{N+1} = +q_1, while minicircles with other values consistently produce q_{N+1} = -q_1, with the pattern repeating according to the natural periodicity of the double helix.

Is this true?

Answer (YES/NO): NO